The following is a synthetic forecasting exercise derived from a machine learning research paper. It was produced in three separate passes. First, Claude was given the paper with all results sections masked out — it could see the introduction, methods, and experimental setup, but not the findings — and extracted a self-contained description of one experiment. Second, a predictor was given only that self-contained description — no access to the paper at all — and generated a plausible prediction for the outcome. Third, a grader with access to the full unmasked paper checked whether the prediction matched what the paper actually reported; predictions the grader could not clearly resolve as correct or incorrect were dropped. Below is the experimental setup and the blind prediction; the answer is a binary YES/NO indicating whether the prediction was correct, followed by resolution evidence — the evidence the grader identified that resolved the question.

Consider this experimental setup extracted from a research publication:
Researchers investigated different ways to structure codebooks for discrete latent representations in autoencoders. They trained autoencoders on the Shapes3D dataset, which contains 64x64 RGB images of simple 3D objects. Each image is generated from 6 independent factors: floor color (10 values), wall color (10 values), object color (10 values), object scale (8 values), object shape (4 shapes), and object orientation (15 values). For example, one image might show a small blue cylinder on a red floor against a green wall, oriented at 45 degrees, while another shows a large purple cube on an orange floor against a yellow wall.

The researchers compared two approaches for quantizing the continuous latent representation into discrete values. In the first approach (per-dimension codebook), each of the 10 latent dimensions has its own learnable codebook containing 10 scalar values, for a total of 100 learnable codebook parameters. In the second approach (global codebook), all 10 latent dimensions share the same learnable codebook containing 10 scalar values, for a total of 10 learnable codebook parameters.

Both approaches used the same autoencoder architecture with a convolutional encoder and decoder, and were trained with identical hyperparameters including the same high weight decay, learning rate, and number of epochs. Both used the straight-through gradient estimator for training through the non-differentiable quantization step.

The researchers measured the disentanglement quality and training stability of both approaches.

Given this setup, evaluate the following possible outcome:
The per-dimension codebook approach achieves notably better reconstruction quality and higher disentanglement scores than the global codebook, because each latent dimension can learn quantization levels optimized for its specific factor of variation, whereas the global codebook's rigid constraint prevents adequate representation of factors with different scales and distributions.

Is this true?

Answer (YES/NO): NO